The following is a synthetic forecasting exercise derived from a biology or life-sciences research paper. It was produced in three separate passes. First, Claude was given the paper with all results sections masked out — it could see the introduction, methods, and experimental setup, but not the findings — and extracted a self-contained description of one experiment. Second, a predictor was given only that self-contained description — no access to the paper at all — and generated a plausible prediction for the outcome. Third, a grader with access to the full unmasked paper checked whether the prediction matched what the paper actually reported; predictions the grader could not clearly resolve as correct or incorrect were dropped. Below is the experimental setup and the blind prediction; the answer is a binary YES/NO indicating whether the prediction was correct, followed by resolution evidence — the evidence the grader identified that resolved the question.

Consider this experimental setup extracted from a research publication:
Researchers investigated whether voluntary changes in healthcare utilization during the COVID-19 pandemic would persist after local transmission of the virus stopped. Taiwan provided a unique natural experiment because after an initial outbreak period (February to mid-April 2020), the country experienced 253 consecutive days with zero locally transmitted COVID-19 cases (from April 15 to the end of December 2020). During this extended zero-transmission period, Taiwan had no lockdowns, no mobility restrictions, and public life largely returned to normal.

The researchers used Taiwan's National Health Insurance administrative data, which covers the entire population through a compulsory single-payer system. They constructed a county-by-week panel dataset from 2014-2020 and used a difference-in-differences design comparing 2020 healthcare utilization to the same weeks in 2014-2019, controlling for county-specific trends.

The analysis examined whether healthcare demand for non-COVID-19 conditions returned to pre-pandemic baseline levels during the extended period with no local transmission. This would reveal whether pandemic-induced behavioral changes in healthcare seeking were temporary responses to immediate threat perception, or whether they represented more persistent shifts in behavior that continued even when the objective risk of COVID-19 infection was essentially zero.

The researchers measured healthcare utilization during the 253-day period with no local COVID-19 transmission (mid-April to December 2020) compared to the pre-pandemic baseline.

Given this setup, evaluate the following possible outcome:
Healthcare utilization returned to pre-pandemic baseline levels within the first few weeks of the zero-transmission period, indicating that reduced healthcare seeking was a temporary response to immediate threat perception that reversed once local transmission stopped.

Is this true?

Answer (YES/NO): NO